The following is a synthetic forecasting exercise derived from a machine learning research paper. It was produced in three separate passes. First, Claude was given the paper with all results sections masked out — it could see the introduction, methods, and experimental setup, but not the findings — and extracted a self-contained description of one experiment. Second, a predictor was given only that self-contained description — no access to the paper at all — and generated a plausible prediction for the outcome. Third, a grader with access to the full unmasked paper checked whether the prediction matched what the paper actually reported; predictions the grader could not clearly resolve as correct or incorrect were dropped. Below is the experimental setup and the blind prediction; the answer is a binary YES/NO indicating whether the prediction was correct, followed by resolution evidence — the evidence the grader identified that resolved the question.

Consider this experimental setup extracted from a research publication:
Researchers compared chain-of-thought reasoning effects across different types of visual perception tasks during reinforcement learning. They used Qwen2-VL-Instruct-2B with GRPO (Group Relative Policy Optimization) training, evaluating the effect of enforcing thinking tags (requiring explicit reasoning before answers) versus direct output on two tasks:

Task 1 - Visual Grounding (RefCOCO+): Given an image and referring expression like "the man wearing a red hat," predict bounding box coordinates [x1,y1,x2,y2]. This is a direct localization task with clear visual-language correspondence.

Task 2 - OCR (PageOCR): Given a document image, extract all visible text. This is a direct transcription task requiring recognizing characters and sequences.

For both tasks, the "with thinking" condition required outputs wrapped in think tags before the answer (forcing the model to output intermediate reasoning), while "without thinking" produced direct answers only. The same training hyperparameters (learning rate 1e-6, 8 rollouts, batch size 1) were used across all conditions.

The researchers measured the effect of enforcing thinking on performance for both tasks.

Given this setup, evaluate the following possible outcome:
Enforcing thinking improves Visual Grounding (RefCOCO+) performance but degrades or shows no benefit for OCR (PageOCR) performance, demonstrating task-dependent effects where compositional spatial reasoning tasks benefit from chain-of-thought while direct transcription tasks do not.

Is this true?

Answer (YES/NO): NO